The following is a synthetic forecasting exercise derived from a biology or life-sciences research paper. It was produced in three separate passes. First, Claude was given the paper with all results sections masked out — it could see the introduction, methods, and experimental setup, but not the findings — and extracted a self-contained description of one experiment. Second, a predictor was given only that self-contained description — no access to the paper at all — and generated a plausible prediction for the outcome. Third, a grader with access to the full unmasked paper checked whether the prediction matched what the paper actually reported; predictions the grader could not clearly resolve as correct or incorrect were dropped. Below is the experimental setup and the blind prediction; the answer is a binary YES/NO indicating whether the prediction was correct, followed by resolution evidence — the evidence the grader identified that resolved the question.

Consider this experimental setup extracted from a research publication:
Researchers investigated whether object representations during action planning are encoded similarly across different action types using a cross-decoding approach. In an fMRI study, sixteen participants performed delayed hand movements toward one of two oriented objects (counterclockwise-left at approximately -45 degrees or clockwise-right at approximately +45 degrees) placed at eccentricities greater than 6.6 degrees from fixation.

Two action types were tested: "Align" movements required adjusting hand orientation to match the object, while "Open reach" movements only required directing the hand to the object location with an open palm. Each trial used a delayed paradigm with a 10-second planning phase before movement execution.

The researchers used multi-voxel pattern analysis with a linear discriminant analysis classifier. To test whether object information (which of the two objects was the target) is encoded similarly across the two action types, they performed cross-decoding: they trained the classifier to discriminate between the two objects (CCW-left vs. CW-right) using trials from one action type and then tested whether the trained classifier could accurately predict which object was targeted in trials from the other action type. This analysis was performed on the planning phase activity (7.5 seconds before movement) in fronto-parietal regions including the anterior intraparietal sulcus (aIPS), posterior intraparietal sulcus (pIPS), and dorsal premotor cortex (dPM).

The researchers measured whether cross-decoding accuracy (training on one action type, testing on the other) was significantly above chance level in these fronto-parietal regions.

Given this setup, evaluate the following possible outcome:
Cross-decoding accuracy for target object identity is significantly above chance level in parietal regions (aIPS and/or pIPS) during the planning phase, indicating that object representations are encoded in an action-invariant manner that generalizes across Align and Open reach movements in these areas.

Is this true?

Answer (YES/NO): NO